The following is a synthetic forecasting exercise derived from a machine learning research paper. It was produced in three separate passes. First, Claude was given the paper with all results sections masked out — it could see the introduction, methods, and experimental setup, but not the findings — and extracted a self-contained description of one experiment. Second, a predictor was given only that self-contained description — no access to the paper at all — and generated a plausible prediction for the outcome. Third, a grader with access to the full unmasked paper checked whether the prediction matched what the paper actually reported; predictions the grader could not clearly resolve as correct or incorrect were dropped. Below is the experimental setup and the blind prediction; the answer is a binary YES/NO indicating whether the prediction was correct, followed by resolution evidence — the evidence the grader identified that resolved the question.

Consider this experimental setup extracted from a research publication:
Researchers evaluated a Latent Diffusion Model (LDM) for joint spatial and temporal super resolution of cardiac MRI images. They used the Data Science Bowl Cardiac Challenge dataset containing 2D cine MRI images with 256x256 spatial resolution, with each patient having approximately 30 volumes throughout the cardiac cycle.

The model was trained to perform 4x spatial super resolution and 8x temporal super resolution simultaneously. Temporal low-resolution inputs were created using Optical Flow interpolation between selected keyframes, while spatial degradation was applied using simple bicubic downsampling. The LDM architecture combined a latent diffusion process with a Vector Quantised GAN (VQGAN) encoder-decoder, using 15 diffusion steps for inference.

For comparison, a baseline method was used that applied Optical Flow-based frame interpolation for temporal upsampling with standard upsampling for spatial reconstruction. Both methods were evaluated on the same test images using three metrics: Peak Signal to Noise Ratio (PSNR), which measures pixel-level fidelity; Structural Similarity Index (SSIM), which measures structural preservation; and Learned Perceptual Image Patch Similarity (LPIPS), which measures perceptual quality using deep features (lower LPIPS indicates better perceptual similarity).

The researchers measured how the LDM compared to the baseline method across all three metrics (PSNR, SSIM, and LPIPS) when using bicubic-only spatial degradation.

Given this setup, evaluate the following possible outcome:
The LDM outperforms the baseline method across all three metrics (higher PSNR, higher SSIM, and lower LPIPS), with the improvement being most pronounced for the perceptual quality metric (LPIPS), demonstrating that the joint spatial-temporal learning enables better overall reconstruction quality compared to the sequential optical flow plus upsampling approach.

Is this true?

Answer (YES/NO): NO